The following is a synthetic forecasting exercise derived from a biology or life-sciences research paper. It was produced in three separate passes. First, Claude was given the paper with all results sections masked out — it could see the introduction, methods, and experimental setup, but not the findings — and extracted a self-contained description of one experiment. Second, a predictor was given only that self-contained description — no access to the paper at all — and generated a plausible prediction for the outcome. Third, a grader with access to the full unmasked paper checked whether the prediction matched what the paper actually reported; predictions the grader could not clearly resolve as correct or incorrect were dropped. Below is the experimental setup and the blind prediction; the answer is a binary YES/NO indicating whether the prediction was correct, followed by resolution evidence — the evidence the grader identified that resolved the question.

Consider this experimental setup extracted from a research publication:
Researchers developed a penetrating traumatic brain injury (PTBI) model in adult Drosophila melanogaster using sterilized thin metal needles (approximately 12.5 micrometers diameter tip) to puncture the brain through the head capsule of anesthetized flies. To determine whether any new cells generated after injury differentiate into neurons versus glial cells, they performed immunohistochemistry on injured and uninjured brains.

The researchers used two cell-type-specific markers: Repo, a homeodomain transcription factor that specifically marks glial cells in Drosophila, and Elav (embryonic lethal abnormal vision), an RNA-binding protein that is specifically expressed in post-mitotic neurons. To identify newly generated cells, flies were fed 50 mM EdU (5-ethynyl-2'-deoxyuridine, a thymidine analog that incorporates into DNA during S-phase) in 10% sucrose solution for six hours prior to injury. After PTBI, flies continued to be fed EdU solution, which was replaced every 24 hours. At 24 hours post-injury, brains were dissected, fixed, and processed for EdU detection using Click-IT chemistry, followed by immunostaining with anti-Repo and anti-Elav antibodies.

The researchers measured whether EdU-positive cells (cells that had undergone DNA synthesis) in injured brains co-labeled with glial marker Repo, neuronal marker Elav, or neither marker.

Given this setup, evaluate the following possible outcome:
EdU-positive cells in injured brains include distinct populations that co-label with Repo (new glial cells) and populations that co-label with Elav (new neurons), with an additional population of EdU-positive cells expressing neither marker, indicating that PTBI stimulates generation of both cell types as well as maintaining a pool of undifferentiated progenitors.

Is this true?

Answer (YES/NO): NO